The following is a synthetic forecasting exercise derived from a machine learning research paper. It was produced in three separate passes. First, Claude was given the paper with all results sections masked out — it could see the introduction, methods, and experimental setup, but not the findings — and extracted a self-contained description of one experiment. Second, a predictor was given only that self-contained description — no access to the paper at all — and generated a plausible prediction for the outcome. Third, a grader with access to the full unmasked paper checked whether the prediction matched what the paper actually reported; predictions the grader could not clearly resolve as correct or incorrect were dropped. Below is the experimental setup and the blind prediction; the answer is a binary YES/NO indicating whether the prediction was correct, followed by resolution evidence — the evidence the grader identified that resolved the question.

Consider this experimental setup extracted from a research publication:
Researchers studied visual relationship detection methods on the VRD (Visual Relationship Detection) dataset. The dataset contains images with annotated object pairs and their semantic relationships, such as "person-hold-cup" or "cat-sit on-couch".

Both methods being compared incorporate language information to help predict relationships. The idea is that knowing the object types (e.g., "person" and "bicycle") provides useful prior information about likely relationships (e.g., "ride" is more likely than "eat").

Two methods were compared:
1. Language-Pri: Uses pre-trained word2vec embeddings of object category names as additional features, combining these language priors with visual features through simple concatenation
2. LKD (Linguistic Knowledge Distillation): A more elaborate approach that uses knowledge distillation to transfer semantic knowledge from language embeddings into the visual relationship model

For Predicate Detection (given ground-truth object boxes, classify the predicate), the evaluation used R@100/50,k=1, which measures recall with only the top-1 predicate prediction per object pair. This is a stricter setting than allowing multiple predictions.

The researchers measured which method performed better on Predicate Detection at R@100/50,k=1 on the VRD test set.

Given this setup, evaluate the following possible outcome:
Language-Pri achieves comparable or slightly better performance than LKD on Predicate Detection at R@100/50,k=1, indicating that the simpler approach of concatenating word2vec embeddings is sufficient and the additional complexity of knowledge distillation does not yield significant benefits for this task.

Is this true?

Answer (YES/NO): NO